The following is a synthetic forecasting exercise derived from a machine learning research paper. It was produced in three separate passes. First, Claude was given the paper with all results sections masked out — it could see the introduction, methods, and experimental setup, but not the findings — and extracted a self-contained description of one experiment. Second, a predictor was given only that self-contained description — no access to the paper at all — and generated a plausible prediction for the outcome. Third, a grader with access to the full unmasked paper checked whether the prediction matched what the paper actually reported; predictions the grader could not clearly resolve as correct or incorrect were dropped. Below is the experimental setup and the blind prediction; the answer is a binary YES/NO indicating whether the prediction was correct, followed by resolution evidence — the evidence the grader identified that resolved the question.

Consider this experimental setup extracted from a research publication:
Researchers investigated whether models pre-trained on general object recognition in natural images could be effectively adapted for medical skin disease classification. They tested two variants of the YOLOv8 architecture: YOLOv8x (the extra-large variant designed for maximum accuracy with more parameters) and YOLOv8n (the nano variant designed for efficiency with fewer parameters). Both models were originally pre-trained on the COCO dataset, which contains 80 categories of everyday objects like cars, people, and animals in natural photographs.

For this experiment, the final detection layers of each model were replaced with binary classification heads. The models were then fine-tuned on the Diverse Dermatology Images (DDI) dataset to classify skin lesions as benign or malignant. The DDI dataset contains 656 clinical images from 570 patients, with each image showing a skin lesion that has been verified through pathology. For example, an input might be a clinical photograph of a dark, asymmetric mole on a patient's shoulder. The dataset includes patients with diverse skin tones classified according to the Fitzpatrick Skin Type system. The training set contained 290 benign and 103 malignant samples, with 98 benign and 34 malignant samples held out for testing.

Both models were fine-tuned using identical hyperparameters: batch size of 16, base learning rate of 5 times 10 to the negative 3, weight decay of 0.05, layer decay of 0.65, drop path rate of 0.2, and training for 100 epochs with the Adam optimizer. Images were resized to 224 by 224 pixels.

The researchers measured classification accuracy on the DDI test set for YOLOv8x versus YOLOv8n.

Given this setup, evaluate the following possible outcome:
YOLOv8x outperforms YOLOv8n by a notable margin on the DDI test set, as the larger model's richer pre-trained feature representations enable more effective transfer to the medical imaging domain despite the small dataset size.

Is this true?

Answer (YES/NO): NO